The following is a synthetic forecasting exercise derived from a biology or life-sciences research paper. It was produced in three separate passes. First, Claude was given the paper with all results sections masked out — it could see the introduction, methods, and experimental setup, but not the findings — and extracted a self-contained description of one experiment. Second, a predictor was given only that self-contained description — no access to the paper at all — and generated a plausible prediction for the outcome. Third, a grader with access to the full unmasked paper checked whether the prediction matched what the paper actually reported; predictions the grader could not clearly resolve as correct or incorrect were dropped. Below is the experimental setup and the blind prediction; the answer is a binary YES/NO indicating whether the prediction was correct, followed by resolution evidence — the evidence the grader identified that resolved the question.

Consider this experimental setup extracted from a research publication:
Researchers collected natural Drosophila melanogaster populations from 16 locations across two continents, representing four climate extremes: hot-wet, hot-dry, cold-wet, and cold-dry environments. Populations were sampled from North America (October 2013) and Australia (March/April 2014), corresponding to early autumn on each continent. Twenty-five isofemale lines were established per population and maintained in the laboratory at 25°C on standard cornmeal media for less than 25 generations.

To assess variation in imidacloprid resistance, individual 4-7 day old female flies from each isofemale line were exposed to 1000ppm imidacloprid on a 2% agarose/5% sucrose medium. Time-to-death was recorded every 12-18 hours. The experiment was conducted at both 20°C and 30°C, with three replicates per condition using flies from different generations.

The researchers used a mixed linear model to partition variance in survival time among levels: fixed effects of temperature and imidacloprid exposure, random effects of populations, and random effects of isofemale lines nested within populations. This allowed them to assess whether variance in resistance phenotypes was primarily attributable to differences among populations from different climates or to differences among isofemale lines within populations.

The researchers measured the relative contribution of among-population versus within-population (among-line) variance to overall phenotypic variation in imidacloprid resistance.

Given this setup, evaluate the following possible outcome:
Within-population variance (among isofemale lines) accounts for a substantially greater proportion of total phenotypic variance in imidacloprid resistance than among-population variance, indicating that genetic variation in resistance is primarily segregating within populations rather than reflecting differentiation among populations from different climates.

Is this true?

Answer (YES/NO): YES